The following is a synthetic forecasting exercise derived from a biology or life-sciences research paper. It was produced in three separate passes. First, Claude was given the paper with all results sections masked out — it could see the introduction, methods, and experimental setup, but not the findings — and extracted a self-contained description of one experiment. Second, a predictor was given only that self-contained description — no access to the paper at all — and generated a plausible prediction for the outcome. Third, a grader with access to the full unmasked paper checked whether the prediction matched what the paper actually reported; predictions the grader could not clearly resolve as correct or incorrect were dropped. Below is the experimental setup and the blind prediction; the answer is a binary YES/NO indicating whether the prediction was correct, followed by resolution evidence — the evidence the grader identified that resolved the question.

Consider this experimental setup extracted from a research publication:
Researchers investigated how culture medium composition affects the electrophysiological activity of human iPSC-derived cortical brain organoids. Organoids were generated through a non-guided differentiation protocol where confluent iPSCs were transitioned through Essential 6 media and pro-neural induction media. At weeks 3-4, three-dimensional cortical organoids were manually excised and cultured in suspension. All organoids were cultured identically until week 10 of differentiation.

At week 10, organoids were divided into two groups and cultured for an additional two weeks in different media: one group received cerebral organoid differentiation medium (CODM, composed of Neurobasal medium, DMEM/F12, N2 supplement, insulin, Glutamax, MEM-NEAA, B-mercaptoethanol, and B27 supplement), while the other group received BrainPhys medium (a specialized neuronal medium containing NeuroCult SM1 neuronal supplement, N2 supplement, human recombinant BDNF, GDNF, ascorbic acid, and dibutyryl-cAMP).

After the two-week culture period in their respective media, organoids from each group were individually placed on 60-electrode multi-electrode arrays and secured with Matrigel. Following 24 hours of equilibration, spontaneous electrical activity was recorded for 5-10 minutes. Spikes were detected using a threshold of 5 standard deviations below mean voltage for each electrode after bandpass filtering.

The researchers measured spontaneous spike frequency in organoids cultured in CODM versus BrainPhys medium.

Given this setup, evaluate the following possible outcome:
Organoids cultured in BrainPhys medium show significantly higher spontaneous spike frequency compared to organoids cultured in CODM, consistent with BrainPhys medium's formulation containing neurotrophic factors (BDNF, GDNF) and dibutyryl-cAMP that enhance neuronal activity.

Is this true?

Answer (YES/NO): YES